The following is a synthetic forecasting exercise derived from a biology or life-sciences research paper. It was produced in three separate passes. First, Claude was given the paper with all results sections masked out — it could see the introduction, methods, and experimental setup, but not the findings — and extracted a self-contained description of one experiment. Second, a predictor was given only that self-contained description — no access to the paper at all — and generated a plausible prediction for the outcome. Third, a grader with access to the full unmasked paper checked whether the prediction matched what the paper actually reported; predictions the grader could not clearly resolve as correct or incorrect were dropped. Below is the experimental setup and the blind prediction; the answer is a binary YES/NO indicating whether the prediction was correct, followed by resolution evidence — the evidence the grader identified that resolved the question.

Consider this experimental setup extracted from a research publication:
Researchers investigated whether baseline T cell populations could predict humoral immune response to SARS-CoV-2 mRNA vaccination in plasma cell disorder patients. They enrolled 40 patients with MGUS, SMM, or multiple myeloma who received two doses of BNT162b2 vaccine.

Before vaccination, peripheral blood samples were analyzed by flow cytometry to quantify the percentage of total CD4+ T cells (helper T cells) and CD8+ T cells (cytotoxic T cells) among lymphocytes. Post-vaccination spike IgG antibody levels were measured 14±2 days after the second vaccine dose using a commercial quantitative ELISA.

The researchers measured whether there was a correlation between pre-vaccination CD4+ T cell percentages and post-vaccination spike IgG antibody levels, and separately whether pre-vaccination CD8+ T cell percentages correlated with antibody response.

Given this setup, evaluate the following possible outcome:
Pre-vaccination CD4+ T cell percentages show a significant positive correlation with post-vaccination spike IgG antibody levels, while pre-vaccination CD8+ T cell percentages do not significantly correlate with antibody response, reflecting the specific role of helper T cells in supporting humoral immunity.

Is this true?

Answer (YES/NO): YES